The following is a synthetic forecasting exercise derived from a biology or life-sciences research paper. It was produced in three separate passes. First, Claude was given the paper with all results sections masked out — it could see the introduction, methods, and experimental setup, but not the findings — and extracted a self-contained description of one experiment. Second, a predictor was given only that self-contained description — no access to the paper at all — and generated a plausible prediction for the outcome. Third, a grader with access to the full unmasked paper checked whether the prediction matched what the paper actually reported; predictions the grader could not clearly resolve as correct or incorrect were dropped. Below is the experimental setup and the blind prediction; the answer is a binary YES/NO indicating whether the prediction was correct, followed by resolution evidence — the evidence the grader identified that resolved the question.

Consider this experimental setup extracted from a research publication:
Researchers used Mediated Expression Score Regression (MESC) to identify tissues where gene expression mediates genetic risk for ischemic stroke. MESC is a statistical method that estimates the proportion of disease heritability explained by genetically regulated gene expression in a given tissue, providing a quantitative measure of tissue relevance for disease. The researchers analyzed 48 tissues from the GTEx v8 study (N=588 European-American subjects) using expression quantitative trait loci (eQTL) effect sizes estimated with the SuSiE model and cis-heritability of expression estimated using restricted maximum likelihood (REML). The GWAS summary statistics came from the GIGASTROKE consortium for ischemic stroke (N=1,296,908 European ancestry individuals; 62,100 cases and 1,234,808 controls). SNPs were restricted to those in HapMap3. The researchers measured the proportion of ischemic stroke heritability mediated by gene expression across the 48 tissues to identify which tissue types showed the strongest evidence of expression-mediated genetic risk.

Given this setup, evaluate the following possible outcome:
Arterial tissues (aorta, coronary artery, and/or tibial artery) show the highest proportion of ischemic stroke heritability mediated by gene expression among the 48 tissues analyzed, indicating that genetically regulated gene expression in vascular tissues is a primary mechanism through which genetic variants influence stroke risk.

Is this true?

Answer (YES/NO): YES